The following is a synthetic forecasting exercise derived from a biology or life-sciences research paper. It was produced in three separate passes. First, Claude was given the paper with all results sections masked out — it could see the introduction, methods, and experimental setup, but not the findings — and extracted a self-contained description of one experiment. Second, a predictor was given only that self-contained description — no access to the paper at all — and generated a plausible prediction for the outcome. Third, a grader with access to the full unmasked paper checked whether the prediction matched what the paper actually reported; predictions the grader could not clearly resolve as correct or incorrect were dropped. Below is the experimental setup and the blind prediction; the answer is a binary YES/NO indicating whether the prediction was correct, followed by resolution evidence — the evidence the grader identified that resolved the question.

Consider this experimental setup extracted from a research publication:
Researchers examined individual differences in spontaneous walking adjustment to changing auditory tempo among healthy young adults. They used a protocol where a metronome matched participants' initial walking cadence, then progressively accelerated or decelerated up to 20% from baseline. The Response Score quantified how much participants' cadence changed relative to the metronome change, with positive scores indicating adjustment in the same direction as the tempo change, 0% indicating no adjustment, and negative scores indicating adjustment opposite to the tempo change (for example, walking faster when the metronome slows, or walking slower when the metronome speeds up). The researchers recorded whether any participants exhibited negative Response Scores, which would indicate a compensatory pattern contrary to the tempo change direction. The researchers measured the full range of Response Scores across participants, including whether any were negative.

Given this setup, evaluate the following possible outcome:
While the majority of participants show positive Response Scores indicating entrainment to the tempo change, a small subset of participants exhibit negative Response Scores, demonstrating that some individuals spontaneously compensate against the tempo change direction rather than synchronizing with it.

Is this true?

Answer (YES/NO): YES